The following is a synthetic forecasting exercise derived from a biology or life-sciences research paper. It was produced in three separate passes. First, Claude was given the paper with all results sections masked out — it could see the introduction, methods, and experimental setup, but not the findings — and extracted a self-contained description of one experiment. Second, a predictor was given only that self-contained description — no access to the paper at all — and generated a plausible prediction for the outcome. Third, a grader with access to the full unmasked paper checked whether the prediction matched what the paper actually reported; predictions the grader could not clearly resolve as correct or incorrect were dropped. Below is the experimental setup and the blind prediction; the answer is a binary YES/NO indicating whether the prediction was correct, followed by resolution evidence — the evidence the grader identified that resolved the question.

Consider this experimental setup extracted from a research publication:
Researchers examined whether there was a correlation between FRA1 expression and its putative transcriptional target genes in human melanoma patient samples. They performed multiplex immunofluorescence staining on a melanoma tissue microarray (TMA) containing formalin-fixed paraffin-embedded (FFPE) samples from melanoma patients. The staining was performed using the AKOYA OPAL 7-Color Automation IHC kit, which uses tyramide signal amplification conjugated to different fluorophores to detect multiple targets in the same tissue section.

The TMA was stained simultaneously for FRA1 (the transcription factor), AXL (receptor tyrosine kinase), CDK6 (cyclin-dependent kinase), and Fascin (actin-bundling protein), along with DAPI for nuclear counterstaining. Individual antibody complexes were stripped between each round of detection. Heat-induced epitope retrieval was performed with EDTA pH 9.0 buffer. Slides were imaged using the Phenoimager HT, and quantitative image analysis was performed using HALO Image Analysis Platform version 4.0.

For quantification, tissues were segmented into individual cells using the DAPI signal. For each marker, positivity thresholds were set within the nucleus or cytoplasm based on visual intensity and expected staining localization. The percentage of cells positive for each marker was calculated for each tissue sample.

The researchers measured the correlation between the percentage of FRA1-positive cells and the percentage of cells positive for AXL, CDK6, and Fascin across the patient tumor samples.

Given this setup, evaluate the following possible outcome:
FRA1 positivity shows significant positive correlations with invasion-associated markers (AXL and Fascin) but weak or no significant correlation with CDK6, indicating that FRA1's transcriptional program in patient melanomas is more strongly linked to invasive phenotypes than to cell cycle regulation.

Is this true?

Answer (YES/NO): NO